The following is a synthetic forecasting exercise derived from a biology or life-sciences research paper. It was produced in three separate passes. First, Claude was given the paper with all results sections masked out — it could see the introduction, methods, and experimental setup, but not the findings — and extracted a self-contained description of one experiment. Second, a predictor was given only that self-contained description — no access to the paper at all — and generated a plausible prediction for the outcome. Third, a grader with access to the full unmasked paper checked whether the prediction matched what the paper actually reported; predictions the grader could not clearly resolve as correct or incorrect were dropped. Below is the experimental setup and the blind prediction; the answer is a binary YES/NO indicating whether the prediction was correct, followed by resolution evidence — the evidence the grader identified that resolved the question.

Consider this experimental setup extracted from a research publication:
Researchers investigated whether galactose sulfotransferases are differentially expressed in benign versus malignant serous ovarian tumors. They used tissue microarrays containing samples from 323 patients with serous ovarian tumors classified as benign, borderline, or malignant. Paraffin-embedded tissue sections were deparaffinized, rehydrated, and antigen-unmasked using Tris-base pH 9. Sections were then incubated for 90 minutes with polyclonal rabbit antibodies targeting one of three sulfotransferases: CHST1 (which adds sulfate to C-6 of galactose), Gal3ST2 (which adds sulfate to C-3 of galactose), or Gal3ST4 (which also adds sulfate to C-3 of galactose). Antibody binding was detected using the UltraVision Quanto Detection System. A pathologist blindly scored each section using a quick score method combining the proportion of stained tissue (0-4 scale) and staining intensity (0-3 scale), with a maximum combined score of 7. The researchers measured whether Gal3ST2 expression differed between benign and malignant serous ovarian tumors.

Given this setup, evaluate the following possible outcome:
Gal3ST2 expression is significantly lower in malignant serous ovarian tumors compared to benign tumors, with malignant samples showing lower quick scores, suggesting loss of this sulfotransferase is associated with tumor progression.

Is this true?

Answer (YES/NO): YES